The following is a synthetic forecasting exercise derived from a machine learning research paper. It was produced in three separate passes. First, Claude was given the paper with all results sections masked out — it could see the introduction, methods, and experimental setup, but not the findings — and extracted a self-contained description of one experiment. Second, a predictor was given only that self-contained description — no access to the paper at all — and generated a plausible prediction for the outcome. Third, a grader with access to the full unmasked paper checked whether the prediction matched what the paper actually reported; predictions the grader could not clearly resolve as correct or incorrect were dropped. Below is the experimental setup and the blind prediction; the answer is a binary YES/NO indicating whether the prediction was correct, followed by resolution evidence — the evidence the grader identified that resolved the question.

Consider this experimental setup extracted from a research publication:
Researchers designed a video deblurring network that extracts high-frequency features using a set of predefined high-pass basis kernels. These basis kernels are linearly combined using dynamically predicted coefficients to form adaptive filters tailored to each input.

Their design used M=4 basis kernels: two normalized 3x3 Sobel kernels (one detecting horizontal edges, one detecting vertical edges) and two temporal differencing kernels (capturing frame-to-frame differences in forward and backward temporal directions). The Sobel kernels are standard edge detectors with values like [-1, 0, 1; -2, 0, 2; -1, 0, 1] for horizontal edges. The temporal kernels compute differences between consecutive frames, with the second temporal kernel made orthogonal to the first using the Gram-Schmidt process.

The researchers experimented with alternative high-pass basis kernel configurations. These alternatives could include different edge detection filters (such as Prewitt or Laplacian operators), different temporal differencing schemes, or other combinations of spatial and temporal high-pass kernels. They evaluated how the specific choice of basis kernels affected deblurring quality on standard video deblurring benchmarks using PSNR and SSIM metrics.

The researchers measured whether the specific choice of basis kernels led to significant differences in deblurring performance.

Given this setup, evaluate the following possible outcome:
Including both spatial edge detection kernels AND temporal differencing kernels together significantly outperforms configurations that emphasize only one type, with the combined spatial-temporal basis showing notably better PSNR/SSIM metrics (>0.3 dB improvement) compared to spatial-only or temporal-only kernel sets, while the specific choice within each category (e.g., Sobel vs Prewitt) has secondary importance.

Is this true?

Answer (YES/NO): NO